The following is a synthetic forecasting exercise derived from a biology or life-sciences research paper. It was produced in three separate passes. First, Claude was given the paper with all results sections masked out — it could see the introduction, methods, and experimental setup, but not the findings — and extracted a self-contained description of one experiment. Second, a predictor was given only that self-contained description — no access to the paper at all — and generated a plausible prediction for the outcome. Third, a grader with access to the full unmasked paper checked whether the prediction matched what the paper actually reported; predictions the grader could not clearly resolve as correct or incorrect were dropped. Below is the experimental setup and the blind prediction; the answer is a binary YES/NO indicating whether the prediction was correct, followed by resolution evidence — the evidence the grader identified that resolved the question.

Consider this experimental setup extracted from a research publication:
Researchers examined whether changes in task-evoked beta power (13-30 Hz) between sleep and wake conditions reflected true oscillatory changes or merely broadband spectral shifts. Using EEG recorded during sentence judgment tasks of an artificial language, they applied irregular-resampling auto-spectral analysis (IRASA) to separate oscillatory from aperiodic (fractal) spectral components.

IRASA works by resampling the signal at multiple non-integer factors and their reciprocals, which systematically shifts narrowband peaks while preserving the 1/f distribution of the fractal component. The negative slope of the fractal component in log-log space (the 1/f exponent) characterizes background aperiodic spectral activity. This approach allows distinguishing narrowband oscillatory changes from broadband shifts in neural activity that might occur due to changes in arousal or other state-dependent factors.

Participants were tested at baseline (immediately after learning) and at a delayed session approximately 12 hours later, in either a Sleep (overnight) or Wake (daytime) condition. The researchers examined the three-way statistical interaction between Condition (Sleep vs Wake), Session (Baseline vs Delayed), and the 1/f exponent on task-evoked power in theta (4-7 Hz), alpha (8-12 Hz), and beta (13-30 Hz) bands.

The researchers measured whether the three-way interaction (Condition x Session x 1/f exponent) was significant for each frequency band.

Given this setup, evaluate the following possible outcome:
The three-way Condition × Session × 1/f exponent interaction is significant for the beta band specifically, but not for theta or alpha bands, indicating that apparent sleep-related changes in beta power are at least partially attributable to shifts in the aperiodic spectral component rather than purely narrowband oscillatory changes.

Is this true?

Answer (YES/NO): YES